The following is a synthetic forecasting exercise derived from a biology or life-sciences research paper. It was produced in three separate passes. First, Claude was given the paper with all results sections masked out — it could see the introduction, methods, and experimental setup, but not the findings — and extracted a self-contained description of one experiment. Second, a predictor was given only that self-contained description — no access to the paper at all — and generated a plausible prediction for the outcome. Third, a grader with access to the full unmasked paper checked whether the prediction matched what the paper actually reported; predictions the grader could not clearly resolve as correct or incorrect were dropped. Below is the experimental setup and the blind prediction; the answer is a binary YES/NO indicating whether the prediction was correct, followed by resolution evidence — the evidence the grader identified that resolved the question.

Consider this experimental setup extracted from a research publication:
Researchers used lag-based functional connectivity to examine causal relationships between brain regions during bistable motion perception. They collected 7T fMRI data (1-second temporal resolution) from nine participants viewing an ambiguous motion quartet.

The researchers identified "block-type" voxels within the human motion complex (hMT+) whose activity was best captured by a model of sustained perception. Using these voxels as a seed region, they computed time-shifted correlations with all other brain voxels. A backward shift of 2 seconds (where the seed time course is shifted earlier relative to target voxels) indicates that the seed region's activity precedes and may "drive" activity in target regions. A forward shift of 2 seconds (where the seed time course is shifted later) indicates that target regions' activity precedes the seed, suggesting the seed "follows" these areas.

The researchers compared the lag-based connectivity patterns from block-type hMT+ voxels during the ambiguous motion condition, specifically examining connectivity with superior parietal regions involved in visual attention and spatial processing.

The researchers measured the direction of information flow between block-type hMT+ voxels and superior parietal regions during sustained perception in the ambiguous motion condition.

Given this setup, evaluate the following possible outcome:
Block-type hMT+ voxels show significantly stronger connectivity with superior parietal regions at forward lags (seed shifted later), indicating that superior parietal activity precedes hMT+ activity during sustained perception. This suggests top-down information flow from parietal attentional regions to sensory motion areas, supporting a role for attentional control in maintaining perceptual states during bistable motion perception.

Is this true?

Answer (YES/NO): NO